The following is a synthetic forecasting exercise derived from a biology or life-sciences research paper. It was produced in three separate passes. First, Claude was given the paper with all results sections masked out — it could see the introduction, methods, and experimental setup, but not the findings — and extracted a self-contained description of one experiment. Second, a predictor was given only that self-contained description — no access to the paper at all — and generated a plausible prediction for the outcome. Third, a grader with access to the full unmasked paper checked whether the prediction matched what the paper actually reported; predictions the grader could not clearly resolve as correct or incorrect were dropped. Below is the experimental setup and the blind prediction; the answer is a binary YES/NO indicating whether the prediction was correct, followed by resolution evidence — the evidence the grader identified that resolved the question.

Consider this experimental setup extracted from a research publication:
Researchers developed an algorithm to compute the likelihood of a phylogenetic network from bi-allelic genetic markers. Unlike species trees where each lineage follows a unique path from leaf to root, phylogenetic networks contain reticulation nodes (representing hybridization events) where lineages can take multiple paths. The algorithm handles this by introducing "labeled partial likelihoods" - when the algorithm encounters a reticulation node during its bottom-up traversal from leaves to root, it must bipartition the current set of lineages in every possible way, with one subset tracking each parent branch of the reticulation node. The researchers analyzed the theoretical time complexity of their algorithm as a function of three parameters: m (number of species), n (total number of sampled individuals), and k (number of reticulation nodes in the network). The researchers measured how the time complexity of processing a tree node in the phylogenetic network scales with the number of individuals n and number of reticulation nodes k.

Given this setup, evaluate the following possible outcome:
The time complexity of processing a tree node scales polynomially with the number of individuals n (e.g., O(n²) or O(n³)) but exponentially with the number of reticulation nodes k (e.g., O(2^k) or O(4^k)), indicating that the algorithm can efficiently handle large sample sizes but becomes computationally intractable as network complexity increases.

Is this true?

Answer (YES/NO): NO